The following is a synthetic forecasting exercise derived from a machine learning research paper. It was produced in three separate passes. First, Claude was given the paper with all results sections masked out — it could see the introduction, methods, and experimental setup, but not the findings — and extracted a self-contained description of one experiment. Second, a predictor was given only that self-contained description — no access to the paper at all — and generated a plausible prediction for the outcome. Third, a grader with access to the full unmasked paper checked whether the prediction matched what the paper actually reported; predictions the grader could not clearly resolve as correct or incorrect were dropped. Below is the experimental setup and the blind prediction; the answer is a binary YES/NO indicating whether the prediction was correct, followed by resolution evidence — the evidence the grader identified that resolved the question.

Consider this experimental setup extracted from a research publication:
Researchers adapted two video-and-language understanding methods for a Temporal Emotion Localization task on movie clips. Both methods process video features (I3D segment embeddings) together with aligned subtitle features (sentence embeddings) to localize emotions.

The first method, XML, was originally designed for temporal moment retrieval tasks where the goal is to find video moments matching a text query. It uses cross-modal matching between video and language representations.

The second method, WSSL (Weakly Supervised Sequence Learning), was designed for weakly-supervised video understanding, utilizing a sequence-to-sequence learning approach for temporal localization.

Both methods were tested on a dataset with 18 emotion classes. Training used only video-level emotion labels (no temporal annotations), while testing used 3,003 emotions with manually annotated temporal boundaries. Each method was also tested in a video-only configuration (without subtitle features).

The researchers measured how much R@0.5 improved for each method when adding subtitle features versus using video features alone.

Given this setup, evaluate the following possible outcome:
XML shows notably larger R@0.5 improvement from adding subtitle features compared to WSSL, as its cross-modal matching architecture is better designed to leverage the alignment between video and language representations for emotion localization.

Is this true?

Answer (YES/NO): YES